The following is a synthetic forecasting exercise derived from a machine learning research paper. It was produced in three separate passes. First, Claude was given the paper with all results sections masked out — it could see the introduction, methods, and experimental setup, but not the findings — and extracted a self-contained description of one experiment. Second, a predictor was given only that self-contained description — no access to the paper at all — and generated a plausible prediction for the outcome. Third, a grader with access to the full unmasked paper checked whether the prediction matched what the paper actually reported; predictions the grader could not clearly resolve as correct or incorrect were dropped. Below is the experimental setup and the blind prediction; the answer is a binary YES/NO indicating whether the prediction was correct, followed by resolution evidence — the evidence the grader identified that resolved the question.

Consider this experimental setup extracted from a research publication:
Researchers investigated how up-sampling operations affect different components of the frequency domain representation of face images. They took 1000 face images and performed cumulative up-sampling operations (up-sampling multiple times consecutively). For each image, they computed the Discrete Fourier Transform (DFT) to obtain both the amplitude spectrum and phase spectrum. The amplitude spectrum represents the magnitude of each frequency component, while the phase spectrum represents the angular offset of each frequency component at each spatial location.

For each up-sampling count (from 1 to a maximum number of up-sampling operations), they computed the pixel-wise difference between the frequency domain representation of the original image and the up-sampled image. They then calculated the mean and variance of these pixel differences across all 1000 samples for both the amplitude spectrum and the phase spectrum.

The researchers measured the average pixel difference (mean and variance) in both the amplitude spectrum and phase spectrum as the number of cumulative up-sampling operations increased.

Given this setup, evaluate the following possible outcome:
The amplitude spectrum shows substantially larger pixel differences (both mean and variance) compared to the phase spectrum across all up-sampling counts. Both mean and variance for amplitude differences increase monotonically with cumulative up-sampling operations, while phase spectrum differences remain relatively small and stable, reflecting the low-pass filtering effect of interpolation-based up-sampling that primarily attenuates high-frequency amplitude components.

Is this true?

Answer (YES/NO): NO